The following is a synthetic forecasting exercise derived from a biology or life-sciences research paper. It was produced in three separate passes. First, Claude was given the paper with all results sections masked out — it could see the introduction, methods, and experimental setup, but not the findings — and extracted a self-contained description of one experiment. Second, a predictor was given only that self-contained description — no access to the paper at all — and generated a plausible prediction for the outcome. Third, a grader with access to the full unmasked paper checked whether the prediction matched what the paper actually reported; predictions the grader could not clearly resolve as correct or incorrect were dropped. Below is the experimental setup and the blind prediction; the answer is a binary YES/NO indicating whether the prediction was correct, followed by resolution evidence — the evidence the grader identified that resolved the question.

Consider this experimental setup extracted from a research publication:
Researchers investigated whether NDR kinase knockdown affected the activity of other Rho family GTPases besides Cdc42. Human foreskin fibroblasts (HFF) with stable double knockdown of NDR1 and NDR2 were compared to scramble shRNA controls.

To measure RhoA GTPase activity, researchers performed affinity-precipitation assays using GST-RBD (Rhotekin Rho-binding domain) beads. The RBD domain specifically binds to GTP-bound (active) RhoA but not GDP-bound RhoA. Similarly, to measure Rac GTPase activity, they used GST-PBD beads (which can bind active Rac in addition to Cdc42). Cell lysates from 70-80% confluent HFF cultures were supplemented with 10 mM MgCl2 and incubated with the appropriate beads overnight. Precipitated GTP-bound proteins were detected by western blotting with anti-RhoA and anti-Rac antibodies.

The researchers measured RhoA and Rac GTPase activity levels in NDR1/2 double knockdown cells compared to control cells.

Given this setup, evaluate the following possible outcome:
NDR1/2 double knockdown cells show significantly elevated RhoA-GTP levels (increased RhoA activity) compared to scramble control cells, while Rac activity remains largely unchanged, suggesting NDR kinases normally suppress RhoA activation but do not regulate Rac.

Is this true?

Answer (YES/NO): NO